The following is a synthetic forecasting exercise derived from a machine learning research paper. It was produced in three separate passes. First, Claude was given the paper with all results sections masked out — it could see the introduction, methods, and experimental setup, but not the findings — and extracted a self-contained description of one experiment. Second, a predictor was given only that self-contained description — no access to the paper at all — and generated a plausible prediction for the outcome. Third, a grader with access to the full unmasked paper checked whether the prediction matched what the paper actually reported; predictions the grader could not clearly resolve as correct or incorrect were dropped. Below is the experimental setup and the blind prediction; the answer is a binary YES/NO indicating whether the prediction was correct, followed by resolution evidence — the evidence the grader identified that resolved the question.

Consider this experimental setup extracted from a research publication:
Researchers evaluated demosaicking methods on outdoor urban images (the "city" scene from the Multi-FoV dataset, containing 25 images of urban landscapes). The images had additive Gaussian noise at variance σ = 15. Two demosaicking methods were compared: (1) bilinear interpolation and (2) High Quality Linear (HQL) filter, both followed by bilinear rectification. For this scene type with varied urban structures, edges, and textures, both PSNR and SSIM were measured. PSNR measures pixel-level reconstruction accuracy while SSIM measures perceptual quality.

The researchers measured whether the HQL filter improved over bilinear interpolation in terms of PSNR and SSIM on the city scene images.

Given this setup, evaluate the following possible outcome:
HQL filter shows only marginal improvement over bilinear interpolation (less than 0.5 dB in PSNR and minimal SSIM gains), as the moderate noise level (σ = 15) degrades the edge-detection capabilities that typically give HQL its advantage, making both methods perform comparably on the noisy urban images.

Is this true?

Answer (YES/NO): YES